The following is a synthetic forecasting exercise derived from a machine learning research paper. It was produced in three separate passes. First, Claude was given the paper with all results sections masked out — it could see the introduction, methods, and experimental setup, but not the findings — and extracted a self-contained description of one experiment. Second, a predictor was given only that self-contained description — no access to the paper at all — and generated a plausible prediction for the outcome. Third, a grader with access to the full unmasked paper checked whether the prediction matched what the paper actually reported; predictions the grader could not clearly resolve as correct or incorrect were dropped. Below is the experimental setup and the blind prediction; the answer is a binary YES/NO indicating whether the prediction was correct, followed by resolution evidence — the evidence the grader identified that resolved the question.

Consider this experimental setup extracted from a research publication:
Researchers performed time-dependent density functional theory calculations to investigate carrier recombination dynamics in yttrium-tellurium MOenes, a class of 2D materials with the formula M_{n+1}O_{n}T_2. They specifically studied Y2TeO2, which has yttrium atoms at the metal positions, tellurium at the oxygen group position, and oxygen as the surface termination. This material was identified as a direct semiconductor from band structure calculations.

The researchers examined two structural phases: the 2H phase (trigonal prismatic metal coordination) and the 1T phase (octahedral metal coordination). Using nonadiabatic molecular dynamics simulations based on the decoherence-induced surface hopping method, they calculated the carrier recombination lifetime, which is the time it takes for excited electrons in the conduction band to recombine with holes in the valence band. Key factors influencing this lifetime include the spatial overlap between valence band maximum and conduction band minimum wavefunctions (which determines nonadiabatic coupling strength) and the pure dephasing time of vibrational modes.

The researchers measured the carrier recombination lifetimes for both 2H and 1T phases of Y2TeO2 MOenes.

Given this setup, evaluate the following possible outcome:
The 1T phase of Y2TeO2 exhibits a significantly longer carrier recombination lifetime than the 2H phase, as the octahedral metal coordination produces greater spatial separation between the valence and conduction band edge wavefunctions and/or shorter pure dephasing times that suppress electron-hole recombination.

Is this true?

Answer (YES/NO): NO